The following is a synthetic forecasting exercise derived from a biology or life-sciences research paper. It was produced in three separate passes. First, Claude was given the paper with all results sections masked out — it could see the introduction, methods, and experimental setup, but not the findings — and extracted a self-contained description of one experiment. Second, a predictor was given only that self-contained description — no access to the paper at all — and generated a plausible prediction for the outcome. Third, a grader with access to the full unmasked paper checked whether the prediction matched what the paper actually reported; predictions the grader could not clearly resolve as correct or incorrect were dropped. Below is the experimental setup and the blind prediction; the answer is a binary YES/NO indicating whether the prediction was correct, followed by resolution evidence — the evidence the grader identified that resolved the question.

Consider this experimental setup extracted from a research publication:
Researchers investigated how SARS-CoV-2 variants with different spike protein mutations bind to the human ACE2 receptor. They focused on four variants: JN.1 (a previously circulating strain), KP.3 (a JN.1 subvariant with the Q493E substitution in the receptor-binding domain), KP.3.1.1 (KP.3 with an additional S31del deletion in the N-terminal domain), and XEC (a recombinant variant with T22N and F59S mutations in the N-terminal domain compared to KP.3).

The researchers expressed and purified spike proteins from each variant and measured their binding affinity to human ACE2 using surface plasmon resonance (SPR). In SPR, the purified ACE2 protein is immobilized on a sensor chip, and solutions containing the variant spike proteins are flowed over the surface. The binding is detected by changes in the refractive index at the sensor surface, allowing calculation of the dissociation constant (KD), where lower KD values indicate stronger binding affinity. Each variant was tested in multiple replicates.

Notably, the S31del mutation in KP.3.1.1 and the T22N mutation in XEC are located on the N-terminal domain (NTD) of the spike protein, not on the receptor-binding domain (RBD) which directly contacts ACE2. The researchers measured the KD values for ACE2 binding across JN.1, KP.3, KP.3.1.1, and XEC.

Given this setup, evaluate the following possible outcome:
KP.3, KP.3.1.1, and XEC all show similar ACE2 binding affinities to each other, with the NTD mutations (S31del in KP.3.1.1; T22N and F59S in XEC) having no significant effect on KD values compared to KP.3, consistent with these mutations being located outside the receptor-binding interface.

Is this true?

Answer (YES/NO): YES